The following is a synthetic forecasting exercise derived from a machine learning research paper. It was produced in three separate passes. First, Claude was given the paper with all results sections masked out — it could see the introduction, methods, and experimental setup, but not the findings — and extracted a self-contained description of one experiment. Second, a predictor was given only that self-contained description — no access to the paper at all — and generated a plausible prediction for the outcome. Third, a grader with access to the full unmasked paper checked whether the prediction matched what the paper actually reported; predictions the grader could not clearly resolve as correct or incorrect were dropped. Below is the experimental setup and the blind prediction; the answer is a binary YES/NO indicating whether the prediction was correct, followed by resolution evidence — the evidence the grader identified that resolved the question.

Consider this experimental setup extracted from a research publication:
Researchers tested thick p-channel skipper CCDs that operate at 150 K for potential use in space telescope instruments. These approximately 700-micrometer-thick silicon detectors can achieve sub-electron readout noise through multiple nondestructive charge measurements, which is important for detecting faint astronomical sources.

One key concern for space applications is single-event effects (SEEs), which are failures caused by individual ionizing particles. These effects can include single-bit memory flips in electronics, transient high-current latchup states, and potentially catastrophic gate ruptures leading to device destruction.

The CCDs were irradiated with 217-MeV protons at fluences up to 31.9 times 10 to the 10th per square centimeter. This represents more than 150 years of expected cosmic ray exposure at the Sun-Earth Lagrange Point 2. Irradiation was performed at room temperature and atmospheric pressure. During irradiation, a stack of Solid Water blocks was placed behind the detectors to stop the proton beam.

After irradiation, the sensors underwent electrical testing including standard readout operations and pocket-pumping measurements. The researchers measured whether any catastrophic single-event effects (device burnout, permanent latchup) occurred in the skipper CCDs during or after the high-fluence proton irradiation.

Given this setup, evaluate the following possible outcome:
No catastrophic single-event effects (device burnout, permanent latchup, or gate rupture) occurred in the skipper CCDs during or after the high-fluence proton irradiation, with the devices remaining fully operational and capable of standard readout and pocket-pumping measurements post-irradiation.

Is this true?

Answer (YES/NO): YES